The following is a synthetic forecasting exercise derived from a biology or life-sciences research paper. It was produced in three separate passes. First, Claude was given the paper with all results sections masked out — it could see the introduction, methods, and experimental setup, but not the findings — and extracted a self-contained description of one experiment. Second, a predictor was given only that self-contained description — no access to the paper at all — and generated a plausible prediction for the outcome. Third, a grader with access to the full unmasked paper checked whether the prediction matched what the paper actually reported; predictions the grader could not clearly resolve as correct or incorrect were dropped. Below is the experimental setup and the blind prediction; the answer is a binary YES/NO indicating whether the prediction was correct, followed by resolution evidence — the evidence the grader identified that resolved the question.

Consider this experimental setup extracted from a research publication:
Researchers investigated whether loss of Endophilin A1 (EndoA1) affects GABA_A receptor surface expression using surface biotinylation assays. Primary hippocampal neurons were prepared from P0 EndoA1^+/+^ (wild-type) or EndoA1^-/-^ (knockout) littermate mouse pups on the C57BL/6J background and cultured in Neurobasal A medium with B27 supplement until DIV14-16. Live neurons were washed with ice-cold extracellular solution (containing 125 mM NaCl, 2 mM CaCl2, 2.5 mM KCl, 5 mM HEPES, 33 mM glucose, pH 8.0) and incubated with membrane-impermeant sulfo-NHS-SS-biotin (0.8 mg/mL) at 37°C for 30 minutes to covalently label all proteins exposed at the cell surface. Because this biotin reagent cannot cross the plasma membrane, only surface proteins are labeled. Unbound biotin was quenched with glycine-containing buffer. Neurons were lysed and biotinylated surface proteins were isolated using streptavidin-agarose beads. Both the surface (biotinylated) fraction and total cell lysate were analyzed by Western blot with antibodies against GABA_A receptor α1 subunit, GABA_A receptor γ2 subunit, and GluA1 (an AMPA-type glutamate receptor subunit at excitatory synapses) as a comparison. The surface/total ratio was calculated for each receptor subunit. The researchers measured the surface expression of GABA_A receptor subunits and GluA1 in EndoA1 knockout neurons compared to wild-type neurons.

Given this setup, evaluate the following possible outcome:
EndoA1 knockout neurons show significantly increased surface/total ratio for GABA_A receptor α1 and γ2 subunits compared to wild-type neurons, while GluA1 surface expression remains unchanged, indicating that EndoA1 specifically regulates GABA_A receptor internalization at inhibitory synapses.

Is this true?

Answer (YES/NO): NO